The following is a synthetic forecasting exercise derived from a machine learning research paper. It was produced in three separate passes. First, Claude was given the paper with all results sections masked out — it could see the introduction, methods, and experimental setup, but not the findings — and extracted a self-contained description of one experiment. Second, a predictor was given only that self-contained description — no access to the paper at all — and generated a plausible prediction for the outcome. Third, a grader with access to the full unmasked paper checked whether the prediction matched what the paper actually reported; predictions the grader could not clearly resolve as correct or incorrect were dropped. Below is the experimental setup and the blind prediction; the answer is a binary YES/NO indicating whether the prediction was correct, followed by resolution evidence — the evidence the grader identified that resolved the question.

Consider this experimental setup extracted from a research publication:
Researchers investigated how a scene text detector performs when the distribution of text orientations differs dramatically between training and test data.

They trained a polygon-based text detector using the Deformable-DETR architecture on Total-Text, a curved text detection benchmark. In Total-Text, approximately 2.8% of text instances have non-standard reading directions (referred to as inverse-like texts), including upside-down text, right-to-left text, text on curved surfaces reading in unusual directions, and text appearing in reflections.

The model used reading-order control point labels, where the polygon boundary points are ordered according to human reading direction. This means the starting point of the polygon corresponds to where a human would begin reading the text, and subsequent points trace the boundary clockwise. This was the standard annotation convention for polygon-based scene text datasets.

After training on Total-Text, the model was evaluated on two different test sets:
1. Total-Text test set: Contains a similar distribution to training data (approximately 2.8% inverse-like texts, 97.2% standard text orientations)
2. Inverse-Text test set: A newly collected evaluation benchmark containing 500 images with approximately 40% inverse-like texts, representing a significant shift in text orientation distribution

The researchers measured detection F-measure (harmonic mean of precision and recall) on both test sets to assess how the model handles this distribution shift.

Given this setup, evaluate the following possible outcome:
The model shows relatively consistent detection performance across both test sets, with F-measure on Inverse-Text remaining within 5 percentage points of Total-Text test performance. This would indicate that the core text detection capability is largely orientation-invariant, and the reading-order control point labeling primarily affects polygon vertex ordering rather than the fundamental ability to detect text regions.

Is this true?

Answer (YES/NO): NO